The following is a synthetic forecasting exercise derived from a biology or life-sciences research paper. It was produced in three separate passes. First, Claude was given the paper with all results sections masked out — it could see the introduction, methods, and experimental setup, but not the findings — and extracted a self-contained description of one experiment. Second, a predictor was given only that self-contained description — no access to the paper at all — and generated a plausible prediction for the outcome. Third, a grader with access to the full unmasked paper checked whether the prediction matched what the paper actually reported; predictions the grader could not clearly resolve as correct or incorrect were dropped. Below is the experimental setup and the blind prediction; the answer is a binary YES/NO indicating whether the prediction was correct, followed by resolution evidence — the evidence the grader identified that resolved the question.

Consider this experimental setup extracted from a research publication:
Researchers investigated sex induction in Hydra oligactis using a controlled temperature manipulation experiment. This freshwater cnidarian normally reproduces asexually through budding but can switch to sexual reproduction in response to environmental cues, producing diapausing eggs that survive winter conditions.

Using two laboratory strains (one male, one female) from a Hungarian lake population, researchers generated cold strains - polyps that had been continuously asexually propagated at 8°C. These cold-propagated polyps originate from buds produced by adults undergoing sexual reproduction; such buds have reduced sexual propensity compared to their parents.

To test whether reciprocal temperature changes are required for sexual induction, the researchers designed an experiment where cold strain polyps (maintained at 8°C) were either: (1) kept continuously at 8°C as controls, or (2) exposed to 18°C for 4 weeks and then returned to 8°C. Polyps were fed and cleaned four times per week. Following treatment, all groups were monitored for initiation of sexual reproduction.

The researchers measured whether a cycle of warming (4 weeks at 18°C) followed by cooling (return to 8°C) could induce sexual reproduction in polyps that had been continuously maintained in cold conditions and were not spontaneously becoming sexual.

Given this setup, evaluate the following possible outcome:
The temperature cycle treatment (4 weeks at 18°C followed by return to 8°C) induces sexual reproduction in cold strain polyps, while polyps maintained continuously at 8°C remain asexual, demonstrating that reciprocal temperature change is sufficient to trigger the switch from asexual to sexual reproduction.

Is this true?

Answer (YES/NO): YES